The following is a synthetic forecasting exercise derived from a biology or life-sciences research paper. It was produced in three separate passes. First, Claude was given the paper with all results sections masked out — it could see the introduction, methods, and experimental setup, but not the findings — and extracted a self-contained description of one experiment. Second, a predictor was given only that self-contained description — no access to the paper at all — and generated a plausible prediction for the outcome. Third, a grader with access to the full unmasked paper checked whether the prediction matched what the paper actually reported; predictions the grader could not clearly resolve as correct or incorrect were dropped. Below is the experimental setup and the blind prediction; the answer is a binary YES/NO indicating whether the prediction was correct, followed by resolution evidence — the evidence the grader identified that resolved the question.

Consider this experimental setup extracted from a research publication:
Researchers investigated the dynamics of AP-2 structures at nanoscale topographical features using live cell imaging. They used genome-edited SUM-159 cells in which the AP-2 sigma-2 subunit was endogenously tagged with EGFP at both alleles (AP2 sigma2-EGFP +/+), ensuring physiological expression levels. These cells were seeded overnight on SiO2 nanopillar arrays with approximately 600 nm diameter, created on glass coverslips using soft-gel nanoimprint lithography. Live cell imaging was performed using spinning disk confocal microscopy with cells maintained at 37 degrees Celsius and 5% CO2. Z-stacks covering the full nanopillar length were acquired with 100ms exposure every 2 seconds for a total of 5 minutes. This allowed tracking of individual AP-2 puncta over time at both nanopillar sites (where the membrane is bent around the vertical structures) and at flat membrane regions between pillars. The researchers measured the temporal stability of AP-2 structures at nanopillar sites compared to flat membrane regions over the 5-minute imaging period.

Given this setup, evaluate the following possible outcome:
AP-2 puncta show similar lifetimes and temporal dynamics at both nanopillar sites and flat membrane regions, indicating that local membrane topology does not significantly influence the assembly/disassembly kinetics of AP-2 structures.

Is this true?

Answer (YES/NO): NO